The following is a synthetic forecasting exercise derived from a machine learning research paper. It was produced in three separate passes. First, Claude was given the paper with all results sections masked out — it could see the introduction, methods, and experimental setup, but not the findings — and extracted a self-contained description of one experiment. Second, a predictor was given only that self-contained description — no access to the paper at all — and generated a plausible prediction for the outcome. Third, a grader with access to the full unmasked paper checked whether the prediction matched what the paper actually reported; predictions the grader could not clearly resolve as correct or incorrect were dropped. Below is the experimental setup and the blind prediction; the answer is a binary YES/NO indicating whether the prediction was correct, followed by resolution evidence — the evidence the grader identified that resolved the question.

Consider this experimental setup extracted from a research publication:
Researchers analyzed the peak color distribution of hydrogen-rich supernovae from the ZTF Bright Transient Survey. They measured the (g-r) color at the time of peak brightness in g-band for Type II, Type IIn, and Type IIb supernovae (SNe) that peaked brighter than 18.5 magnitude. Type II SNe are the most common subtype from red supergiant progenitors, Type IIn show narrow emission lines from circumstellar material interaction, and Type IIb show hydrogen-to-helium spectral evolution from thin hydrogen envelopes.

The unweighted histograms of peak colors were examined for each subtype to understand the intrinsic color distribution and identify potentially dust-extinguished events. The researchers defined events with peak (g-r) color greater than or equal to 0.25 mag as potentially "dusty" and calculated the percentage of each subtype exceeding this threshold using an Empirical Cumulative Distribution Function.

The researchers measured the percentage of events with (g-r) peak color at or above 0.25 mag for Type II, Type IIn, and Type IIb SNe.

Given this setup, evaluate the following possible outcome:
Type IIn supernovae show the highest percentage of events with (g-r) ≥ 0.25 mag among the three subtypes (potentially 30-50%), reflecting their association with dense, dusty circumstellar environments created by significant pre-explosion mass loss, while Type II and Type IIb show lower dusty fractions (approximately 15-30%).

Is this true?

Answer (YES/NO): NO